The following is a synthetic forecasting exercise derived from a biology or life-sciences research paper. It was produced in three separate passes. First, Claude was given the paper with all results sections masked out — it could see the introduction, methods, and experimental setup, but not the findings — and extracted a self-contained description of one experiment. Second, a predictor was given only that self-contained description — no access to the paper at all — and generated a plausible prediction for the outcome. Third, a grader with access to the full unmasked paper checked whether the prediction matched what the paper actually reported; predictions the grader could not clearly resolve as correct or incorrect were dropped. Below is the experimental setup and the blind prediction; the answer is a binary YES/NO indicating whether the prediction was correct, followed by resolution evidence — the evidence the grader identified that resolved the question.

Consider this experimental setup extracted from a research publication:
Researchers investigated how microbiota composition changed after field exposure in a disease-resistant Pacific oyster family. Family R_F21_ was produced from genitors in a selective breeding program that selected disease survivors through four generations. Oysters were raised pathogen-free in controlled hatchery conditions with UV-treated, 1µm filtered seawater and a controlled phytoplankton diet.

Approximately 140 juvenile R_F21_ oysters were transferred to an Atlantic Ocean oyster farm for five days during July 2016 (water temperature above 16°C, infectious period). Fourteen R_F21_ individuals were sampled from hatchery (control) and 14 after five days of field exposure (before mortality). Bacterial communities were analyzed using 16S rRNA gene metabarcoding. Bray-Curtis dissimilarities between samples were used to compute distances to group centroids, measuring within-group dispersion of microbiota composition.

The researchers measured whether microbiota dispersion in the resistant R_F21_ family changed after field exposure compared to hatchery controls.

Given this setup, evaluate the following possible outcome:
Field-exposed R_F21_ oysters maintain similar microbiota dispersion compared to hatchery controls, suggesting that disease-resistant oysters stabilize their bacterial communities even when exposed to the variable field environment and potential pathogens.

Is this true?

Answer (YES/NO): NO